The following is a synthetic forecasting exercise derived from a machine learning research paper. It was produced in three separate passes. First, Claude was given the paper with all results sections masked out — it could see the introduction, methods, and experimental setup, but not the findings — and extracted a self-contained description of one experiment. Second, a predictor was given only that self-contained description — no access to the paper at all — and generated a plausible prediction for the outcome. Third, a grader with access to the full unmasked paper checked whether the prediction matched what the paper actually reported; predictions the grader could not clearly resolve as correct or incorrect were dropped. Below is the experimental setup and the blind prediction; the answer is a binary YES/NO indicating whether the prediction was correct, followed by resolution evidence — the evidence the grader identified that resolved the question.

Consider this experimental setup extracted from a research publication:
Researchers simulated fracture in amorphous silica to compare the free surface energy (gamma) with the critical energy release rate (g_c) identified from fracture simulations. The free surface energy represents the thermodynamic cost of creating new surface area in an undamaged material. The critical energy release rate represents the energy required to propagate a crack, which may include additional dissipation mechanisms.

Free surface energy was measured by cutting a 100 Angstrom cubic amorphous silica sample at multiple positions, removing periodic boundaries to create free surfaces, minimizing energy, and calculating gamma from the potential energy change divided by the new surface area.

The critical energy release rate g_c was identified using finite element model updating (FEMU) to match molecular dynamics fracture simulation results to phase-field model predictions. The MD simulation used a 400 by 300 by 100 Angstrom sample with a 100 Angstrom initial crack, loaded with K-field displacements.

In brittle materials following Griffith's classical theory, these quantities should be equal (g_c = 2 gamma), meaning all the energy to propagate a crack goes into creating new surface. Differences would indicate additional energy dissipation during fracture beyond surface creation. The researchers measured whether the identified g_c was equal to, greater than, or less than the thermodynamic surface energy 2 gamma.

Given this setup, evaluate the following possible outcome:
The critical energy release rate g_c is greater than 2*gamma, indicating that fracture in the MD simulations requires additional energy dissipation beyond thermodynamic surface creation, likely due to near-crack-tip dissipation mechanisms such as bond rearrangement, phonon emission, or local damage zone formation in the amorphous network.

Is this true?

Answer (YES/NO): YES